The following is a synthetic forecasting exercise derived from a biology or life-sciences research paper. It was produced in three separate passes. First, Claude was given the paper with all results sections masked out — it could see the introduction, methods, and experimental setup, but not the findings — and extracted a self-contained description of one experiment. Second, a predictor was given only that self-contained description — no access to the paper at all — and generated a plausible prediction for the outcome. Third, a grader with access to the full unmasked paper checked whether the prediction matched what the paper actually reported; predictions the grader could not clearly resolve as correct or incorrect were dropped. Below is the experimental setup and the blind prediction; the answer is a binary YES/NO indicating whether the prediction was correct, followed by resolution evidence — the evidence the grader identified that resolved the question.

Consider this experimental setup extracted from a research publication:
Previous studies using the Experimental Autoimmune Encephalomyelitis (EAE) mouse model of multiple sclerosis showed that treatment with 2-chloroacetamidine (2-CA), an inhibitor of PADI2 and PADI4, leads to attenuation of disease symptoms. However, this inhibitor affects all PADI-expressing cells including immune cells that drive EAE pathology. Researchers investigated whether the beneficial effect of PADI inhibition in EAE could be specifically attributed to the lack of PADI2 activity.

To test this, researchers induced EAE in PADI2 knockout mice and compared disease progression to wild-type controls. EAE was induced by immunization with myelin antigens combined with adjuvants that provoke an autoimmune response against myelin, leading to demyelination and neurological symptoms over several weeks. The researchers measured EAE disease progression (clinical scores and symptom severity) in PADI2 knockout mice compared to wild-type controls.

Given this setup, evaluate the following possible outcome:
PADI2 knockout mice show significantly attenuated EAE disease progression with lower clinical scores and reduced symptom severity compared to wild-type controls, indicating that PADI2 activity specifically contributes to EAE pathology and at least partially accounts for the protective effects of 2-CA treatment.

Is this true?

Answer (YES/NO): NO